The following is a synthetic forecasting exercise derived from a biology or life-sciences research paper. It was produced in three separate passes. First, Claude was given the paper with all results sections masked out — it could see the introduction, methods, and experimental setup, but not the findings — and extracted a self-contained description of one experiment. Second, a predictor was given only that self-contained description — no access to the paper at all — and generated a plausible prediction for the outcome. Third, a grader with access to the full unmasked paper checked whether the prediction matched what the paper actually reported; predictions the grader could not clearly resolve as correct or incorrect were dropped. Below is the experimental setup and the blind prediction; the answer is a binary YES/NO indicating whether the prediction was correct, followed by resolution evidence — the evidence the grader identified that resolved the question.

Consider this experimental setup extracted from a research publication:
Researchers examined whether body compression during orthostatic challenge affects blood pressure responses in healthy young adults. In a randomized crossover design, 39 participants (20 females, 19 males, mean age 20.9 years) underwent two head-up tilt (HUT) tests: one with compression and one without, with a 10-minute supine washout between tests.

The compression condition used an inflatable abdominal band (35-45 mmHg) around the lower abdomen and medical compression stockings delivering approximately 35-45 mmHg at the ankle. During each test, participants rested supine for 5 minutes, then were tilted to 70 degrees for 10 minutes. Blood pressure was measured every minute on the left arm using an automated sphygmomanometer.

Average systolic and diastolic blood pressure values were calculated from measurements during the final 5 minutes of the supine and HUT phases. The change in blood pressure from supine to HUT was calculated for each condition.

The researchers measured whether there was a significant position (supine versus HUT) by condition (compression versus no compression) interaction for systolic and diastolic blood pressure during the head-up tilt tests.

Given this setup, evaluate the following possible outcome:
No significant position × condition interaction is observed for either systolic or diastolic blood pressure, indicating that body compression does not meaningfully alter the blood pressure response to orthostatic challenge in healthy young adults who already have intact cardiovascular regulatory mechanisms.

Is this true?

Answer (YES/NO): NO